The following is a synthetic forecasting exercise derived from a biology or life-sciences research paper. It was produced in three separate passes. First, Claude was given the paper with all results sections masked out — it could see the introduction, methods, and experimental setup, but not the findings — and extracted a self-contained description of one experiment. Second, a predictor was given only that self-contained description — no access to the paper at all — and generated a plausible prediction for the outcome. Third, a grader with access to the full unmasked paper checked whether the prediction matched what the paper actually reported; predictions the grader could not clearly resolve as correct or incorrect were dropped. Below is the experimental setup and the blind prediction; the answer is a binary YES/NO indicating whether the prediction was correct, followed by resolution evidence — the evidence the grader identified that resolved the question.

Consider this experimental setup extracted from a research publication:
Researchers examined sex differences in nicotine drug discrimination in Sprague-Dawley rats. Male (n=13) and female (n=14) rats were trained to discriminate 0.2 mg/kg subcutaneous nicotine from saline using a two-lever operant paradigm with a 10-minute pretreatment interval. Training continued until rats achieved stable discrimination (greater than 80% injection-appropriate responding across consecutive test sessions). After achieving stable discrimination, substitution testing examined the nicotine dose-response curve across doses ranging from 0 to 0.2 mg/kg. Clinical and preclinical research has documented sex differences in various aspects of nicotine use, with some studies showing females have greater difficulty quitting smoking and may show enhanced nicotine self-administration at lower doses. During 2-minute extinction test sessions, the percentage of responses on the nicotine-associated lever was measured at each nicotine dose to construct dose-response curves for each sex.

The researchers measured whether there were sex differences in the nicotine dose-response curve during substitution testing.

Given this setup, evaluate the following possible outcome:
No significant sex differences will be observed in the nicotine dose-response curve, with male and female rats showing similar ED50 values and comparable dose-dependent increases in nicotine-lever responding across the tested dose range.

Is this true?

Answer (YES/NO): NO